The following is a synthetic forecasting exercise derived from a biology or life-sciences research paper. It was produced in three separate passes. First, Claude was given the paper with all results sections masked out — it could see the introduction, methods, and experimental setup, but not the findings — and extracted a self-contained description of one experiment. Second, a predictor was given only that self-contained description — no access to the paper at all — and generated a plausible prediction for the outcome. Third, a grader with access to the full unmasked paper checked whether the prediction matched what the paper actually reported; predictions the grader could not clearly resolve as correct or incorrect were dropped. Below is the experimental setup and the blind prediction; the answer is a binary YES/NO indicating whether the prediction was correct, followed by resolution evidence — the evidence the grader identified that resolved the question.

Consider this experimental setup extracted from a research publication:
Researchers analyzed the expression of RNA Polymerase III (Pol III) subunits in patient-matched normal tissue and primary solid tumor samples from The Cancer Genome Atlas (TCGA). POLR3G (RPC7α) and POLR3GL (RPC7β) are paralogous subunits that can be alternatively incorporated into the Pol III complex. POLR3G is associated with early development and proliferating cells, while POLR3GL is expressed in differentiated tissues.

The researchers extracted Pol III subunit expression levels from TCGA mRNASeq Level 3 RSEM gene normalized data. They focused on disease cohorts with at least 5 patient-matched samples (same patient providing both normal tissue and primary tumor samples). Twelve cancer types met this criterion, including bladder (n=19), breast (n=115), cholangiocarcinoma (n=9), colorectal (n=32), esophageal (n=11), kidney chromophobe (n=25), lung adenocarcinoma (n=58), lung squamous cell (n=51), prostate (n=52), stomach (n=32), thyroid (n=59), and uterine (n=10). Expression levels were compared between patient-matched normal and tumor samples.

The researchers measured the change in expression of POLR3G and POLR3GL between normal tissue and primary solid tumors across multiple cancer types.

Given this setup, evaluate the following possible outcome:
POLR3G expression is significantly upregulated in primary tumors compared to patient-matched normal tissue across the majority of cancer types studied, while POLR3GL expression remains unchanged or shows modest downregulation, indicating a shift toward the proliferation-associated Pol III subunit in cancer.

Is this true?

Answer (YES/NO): YES